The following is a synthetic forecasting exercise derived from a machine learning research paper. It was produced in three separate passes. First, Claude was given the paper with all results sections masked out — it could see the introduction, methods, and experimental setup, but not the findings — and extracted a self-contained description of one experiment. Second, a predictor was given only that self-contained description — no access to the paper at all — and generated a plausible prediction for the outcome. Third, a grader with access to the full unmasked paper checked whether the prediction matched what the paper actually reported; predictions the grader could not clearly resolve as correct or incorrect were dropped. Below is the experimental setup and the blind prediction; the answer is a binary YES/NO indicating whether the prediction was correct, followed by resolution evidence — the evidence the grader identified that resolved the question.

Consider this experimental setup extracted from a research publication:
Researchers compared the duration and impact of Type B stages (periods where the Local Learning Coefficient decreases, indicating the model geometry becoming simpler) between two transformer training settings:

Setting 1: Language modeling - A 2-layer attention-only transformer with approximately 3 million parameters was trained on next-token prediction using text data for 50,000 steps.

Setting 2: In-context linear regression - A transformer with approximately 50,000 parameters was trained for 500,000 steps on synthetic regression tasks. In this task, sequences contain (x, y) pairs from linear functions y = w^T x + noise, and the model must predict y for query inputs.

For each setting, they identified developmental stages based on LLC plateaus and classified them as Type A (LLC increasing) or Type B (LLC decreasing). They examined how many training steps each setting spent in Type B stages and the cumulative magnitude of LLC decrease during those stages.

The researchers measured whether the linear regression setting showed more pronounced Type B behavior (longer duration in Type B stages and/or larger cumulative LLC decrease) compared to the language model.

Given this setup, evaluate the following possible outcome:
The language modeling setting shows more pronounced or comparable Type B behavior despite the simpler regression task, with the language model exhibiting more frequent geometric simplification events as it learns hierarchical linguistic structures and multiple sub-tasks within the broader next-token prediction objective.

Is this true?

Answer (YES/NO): NO